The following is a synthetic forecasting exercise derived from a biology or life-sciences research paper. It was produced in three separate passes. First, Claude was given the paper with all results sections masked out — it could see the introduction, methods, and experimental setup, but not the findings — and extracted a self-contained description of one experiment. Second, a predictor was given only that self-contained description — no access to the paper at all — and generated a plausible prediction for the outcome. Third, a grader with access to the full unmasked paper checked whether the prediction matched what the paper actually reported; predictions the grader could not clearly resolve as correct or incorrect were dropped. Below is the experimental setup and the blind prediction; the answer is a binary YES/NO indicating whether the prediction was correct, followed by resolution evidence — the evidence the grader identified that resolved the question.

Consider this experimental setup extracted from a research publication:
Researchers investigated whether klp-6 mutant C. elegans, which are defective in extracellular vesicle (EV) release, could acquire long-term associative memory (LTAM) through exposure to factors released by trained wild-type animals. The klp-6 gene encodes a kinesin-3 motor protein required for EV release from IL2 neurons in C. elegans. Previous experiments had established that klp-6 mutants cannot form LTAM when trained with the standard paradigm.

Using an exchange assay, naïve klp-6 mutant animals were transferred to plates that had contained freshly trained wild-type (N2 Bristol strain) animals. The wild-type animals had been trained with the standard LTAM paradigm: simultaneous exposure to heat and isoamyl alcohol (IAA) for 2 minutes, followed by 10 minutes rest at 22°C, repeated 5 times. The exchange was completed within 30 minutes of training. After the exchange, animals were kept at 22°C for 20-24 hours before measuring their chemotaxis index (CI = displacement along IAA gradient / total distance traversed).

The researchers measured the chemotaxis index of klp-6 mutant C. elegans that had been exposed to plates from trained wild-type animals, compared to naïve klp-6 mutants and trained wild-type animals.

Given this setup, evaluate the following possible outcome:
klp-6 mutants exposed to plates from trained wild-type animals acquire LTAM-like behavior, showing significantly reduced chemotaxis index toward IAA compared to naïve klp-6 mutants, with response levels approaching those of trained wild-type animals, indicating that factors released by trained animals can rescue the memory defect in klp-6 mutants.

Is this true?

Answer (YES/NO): YES